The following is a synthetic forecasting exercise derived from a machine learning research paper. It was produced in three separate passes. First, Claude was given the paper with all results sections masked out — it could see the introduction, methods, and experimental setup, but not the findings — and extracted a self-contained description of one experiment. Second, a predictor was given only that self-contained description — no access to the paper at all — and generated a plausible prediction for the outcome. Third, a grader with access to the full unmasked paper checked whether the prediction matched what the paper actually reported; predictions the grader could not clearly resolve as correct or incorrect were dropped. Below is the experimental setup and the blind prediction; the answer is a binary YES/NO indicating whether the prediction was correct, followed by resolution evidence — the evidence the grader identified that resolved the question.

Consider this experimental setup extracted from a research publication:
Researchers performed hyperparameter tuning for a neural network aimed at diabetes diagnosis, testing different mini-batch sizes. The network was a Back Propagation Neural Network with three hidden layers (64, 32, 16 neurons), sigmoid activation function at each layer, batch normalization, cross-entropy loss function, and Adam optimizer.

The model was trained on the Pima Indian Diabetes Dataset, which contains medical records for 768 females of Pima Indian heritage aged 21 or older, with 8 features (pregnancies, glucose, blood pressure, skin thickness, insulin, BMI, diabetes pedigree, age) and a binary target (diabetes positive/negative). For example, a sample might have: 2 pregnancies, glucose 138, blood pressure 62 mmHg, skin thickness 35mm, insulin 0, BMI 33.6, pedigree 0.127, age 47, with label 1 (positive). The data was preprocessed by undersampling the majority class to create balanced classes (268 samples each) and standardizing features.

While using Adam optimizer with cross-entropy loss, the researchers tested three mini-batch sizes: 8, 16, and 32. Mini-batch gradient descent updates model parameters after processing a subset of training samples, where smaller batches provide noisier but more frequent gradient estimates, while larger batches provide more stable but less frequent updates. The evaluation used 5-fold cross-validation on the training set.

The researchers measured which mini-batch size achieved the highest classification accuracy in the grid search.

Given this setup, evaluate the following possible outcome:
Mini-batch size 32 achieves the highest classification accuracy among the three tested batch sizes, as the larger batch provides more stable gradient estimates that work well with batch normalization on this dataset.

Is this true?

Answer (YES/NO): NO